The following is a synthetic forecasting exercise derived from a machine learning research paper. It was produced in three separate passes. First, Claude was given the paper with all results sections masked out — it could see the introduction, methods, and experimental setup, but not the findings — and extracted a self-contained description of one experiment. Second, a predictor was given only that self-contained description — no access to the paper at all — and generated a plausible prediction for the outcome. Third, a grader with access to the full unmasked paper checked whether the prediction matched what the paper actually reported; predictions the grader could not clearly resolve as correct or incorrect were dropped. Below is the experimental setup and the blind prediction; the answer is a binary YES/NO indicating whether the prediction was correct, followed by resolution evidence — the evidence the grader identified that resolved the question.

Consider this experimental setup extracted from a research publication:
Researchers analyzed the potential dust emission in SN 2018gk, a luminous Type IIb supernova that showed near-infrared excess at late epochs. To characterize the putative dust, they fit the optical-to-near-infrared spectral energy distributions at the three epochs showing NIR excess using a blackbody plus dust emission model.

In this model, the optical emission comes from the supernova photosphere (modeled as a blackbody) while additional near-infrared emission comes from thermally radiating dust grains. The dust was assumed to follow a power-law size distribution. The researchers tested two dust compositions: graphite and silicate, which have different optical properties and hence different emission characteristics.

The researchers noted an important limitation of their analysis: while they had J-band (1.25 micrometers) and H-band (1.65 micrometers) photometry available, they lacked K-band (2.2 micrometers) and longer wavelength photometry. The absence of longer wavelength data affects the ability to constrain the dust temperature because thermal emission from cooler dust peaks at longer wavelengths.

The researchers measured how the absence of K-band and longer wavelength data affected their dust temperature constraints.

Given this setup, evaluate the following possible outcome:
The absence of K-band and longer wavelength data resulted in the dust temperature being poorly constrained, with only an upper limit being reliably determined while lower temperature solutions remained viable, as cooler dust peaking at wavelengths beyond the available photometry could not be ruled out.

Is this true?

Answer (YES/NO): NO